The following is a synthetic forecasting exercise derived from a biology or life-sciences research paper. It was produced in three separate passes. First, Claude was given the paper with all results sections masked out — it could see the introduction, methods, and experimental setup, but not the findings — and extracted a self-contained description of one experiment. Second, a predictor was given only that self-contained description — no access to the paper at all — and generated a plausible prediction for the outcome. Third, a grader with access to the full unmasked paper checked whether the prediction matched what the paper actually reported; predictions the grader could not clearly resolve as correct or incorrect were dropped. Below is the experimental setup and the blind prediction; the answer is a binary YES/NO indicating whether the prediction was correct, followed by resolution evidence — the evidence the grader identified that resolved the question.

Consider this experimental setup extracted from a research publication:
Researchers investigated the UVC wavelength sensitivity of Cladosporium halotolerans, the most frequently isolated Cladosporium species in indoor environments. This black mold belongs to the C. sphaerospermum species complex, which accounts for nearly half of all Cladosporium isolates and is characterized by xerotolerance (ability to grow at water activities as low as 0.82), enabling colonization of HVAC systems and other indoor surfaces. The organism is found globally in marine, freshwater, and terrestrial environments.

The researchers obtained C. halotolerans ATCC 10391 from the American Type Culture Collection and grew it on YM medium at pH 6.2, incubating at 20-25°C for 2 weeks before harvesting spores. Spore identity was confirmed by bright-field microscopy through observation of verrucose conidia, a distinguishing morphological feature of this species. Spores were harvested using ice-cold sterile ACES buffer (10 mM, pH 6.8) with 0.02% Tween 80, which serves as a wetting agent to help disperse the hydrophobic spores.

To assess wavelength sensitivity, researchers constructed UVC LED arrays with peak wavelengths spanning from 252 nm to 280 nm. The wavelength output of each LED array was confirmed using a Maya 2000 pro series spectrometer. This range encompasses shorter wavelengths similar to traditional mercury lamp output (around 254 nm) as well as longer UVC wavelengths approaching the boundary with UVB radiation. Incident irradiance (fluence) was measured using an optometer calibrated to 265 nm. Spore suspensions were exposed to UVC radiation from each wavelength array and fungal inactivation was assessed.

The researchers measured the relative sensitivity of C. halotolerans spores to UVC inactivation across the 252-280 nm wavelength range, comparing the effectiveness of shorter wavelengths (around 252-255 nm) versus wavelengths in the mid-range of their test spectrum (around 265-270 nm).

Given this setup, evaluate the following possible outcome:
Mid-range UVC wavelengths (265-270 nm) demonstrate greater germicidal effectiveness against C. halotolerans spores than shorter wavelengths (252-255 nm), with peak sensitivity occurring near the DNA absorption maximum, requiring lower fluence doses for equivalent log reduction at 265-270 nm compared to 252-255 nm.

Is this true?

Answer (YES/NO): YES